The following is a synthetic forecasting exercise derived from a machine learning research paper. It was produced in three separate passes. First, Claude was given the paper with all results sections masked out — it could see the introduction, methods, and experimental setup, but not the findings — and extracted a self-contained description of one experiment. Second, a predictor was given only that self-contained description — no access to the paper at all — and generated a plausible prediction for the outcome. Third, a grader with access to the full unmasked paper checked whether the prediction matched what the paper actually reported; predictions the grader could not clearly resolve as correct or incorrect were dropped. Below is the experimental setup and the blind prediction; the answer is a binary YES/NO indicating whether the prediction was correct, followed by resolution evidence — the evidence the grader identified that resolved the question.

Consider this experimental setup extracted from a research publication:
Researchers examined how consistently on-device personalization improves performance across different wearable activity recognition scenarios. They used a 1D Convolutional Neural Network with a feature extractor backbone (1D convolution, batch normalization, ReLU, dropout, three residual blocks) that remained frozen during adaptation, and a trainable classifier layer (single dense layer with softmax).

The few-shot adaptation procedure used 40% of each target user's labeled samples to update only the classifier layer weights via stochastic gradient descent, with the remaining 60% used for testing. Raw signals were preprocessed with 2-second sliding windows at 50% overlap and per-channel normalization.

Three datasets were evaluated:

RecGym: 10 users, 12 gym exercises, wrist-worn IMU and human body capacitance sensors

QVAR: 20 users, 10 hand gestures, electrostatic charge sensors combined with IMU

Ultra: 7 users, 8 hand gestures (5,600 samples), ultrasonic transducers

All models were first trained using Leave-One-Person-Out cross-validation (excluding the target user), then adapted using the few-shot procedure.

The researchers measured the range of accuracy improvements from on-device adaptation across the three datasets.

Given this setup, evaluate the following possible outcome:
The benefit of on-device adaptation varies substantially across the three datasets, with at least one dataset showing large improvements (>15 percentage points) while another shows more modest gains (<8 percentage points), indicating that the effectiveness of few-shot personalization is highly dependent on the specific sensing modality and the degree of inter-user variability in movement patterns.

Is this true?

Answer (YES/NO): YES